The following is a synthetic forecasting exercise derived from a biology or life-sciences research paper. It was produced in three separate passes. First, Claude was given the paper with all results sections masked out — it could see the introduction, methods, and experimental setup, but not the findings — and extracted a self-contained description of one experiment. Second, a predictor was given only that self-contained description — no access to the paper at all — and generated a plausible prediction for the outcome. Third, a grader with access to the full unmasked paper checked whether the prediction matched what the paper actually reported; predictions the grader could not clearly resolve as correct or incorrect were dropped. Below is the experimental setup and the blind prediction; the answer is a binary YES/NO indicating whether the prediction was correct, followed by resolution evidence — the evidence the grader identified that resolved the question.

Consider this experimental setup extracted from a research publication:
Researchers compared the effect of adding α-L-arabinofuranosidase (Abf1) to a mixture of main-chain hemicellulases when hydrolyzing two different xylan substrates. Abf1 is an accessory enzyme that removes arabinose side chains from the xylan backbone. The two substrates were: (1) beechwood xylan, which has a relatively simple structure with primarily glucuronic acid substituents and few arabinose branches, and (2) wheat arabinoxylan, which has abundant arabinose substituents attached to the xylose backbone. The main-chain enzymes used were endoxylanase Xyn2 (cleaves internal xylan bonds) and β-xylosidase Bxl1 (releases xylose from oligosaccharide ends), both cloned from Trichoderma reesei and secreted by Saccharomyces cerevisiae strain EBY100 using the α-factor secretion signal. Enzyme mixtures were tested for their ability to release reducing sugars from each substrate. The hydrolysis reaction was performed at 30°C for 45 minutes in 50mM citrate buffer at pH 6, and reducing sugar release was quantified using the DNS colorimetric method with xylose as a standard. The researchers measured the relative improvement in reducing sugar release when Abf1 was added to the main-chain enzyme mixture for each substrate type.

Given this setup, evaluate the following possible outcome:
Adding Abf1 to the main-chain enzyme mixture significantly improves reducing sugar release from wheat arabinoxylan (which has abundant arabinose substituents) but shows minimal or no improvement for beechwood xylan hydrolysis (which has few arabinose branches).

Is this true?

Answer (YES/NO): NO